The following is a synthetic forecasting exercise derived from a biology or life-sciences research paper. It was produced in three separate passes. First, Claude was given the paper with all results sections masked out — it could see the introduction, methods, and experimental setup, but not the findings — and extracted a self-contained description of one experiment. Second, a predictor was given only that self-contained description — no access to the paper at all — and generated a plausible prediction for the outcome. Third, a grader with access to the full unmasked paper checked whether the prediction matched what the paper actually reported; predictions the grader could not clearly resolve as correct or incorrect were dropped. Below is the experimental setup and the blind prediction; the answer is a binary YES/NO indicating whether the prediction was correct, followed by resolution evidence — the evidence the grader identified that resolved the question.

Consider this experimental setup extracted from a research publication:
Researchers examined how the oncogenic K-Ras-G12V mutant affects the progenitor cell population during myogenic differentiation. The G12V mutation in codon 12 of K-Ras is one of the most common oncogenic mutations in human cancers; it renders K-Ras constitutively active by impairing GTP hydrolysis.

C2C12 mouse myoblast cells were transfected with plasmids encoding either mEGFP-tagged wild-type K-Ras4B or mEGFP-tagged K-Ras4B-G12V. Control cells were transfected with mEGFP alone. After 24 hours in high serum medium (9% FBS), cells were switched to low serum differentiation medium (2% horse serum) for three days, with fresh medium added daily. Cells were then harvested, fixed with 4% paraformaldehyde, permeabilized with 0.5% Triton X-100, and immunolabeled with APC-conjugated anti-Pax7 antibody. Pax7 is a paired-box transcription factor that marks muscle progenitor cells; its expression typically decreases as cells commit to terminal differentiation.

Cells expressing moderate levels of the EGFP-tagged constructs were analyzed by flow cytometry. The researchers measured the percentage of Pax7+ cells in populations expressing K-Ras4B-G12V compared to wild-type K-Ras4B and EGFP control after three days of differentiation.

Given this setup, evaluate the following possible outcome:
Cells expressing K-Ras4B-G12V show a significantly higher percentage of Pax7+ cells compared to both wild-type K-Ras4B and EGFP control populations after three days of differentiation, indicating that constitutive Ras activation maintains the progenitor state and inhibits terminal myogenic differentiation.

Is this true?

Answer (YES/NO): NO